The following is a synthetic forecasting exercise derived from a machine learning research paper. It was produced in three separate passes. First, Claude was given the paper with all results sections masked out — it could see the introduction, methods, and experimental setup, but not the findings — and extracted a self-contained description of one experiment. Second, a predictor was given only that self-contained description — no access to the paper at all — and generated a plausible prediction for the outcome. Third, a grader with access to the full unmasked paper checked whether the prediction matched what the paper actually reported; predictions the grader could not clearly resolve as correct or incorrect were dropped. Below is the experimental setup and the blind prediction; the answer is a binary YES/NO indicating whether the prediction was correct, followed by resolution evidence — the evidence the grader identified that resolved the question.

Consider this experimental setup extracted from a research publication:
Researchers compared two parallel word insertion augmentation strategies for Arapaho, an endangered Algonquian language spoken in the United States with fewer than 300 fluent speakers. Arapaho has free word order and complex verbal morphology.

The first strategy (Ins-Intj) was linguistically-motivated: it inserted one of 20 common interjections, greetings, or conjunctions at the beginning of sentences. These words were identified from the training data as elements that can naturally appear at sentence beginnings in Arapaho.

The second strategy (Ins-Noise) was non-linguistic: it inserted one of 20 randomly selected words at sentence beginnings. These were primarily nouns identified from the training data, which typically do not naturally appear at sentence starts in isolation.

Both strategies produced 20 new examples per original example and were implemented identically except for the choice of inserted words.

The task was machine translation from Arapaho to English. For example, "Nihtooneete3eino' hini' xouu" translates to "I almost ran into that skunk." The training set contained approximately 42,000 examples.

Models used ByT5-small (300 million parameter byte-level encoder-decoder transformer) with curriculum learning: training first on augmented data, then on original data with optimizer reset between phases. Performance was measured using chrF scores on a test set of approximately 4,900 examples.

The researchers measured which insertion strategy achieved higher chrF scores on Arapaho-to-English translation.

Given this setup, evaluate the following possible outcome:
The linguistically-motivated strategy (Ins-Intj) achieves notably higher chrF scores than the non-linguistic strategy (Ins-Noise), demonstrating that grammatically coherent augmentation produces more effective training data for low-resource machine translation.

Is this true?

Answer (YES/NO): YES